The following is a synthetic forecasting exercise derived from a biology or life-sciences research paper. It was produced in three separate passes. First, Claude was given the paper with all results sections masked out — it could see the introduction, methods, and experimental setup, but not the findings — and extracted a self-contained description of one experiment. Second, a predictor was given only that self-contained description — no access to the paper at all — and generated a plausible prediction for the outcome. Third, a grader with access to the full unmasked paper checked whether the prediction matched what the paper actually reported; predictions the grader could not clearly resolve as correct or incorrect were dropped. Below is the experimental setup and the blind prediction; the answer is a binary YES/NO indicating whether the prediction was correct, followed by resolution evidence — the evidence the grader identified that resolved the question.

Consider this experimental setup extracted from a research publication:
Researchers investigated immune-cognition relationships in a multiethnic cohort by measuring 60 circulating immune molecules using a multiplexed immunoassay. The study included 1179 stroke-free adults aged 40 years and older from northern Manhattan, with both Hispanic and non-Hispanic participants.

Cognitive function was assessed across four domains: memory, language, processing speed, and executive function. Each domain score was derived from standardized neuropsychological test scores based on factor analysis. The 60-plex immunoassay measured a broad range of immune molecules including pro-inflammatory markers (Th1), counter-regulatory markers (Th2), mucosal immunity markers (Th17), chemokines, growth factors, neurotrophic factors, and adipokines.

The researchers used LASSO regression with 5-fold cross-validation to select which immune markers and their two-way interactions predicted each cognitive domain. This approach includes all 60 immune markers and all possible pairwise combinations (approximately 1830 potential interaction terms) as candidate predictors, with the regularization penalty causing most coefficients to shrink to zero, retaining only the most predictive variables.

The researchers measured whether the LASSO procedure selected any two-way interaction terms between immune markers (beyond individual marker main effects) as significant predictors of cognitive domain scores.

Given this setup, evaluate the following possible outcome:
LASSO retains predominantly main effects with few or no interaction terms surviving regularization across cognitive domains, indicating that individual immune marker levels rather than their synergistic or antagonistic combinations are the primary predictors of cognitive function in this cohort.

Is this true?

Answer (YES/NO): NO